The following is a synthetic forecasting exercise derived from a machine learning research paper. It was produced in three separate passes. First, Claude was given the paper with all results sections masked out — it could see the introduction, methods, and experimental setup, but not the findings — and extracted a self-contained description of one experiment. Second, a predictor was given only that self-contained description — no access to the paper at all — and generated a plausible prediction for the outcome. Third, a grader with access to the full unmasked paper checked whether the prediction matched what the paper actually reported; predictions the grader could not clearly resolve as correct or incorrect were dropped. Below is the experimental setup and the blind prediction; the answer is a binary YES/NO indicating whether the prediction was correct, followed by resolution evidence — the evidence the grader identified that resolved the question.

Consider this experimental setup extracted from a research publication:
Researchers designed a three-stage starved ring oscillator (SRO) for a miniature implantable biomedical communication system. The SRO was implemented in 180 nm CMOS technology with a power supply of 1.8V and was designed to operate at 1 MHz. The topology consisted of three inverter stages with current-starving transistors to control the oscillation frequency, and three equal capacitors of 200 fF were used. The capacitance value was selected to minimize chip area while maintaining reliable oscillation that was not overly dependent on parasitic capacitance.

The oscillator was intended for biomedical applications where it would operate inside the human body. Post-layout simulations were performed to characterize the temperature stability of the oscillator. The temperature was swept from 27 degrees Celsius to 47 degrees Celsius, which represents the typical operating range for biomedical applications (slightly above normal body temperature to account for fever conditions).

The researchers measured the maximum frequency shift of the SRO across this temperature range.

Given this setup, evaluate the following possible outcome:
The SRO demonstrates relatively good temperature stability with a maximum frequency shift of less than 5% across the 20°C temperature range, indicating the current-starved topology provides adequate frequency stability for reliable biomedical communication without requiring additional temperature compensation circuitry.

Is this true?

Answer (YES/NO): NO